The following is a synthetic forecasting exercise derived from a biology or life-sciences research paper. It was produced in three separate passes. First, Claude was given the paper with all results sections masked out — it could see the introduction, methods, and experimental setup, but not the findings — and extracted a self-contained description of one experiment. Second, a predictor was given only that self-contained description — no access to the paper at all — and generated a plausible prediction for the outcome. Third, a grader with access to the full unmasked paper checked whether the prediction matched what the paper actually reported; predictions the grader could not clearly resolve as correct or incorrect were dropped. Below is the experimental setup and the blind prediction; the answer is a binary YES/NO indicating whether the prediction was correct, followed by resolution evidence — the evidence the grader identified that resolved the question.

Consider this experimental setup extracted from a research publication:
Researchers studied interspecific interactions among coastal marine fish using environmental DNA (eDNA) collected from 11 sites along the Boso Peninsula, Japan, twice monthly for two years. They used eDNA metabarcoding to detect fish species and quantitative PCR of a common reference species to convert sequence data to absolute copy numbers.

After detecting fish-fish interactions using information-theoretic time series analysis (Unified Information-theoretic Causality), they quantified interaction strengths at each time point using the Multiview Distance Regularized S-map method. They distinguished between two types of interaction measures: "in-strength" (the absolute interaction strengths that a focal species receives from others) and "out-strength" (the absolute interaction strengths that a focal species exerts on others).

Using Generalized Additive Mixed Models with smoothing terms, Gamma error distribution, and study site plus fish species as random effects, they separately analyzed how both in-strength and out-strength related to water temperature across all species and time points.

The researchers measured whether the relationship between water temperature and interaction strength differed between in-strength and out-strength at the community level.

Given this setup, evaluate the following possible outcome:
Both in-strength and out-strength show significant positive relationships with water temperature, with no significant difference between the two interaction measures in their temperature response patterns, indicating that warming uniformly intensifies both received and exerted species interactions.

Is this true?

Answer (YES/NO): NO